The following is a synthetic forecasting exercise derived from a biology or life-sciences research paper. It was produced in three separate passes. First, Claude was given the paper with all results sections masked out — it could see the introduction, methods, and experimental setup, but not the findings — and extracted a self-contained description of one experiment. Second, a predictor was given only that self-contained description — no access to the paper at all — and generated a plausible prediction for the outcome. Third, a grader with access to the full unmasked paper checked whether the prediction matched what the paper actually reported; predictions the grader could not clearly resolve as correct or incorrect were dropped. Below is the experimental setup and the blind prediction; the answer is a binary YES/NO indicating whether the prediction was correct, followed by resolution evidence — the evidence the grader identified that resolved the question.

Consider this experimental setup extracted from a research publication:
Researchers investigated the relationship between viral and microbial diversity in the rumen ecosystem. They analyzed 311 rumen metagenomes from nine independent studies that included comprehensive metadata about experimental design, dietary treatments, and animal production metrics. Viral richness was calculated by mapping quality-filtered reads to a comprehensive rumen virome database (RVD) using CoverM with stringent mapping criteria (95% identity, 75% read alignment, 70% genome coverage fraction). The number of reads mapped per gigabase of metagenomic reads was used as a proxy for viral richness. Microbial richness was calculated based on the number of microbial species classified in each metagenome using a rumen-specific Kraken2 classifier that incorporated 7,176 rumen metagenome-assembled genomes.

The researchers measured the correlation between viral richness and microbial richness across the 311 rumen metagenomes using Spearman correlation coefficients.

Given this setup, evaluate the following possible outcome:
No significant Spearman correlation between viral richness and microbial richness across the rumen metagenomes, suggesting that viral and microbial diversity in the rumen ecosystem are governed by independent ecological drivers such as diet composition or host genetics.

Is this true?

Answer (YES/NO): NO